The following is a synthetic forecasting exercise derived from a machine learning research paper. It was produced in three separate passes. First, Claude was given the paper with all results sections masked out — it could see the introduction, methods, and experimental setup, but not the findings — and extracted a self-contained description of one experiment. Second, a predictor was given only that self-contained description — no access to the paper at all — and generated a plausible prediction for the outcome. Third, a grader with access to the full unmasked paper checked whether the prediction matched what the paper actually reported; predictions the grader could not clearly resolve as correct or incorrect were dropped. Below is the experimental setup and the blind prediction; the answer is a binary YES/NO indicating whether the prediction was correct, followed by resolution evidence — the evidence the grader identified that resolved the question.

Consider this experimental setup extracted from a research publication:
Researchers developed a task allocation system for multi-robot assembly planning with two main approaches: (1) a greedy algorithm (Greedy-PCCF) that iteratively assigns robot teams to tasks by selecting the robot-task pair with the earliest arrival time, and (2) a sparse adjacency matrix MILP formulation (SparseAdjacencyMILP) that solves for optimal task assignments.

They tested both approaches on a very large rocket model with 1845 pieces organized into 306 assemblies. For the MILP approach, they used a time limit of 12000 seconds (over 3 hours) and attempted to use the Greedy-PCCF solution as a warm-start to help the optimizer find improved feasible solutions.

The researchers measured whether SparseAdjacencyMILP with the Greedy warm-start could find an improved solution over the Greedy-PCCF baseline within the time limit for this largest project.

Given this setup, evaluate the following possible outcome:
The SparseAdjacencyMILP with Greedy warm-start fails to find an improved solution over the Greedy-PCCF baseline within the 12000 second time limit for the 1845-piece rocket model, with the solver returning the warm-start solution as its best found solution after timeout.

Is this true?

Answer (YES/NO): YES